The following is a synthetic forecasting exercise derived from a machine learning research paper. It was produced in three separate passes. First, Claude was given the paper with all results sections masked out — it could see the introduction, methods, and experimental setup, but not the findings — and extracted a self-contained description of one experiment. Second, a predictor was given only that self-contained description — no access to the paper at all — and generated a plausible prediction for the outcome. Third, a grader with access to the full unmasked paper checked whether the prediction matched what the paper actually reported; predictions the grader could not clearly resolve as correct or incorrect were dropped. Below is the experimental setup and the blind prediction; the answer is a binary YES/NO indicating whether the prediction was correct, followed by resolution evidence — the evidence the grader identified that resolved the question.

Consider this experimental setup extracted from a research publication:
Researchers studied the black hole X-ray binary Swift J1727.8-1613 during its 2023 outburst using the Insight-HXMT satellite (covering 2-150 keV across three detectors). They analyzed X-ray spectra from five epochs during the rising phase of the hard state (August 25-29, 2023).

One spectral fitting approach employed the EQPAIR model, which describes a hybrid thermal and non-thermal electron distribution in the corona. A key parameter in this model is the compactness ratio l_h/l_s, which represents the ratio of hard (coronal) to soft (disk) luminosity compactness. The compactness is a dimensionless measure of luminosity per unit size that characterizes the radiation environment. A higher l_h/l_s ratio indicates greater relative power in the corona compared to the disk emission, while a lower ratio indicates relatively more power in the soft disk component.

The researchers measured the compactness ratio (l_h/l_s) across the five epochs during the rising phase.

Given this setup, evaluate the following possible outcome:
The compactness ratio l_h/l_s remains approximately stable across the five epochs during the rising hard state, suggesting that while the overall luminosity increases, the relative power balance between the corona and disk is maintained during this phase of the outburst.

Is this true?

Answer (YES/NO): NO